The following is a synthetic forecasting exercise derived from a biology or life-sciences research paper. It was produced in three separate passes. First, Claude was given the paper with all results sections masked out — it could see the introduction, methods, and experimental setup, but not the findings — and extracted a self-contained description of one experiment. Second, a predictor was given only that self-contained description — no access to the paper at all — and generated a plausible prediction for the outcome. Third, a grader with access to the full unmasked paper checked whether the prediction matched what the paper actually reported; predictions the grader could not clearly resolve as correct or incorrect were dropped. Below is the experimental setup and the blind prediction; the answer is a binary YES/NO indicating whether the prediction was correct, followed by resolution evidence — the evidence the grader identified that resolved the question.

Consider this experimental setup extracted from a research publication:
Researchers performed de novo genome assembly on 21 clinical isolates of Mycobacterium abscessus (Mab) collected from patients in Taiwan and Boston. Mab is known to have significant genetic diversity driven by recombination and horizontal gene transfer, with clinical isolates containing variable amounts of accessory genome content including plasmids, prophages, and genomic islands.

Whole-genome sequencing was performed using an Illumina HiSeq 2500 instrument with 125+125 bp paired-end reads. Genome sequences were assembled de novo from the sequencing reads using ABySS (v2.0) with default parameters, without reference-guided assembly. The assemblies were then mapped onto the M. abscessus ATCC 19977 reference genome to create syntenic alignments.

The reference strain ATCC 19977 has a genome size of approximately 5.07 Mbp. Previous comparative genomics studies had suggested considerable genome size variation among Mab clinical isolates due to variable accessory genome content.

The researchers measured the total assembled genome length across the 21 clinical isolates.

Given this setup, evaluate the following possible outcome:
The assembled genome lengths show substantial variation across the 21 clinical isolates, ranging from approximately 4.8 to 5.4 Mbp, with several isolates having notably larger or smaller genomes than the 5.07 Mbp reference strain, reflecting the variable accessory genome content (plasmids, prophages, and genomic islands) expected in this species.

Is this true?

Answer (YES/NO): NO